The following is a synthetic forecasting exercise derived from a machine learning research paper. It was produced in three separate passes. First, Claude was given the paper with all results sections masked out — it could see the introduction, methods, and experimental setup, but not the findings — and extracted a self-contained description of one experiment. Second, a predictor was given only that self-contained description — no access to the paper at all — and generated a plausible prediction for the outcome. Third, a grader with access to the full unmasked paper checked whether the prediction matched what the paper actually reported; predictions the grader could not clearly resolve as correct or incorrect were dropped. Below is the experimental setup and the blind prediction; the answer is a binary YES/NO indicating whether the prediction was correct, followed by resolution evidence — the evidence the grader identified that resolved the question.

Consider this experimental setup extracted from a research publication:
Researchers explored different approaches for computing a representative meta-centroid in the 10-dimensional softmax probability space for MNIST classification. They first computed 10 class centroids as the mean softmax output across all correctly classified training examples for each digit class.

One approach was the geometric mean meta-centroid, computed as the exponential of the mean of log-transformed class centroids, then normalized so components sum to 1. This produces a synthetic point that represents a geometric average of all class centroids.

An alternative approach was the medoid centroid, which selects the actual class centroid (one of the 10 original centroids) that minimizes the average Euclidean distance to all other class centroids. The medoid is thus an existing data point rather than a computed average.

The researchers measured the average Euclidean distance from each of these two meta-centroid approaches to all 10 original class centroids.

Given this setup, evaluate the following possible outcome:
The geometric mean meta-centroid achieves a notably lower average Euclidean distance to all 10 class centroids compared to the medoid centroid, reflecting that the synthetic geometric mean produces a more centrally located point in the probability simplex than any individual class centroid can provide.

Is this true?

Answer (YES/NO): YES